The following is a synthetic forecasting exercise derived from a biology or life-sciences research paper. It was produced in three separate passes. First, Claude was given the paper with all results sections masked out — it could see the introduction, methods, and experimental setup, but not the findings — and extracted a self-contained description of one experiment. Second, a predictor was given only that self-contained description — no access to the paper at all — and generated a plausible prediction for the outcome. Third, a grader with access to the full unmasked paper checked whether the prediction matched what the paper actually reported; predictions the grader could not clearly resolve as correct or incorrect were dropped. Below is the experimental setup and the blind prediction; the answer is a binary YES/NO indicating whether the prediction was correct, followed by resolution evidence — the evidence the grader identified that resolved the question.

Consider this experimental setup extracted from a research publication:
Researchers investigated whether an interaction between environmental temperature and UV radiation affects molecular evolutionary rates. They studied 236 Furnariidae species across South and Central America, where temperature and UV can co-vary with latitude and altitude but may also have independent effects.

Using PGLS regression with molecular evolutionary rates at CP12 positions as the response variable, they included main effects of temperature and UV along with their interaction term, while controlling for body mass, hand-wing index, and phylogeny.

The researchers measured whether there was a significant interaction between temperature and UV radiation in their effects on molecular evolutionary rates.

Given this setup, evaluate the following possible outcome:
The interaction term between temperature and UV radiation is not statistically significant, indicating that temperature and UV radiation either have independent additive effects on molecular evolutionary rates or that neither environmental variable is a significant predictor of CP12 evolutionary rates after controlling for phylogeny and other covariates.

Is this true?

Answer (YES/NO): YES